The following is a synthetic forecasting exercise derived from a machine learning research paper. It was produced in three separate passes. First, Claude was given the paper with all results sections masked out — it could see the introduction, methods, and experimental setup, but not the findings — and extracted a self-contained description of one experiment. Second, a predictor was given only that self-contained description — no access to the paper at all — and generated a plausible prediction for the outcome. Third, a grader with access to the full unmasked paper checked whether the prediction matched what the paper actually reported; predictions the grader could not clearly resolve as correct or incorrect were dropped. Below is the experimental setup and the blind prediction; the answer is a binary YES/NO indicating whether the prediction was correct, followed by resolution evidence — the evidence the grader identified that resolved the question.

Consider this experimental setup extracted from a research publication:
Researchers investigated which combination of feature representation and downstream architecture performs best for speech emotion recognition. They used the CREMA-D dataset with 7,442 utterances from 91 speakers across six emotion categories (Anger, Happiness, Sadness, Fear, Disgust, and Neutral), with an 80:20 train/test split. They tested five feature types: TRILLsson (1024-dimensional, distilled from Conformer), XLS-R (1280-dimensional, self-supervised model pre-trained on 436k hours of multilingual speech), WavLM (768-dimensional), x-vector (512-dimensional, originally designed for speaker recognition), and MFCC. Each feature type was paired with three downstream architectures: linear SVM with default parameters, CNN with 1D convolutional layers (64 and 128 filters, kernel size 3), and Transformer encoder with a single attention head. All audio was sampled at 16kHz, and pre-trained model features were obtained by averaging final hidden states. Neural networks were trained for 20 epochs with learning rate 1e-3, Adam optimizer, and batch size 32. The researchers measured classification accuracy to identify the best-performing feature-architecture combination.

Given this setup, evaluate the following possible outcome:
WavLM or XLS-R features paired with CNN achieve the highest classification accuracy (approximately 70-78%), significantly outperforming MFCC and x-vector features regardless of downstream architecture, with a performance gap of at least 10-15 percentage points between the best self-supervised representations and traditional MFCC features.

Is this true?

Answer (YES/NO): NO